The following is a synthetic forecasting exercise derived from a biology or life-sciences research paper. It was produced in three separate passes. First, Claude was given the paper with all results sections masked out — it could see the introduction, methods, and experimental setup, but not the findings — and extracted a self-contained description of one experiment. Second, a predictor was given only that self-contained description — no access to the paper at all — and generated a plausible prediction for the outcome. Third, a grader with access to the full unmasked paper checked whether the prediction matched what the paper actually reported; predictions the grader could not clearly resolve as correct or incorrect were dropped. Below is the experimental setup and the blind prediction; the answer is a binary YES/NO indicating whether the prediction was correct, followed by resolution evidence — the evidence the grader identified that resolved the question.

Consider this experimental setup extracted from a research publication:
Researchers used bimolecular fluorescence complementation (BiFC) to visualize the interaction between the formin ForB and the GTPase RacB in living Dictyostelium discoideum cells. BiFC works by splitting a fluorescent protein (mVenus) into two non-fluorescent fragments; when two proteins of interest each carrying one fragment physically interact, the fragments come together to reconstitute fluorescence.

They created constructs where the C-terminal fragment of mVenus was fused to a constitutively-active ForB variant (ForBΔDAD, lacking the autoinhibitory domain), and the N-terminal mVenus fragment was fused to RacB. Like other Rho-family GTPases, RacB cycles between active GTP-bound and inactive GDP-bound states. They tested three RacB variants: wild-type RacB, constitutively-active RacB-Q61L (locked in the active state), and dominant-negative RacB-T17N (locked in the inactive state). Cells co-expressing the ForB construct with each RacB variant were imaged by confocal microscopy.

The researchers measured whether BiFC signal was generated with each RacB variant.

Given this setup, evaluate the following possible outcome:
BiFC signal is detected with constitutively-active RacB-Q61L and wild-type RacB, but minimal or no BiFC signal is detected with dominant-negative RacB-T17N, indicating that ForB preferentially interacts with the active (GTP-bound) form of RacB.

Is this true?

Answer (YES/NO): YES